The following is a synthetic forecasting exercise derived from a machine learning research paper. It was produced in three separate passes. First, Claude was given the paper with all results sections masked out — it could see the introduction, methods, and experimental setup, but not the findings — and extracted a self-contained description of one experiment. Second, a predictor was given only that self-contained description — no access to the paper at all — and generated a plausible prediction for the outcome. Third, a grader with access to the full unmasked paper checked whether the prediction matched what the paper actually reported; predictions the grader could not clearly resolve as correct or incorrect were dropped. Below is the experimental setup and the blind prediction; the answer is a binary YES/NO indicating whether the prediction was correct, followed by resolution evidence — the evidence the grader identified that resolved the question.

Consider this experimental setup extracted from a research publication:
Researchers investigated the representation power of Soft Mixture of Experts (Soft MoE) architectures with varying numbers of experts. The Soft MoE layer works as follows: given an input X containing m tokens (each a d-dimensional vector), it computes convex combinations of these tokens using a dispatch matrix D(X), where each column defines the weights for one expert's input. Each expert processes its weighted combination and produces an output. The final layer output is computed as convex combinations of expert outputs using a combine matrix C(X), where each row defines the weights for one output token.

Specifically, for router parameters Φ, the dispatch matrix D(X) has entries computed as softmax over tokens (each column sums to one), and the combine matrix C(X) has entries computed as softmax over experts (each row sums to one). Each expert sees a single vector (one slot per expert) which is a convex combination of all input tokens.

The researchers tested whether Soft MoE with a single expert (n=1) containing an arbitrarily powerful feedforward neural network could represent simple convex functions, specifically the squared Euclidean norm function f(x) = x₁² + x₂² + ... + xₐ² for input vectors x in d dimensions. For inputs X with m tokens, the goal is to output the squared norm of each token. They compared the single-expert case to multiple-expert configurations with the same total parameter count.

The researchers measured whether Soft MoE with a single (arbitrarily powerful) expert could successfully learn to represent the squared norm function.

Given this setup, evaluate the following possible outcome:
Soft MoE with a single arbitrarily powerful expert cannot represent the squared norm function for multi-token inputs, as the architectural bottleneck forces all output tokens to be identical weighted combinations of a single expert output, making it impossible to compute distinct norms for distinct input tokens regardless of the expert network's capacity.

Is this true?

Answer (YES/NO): NO